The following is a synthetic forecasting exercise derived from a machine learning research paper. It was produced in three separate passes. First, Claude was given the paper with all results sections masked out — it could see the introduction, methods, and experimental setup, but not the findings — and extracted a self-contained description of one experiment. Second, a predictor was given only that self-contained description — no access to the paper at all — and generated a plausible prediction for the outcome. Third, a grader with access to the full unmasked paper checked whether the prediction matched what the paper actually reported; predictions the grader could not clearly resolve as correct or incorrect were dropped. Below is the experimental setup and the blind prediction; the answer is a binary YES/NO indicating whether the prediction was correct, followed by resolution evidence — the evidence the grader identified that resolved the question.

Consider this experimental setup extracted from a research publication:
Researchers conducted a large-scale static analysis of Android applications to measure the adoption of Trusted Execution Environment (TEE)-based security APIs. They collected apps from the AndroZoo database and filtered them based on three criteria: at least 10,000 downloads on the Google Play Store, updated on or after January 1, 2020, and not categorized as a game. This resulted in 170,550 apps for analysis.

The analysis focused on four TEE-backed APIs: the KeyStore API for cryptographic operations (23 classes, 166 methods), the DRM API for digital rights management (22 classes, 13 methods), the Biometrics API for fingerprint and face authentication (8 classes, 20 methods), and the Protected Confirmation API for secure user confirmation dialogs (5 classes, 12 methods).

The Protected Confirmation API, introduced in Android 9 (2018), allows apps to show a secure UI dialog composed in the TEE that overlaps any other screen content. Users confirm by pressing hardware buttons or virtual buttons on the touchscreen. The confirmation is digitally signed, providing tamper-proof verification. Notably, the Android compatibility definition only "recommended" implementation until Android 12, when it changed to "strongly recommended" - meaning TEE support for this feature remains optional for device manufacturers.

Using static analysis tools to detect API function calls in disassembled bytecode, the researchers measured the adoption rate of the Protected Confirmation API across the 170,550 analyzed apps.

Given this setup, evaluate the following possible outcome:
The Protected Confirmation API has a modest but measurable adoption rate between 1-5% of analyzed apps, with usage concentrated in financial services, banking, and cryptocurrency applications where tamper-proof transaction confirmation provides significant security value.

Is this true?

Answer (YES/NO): NO